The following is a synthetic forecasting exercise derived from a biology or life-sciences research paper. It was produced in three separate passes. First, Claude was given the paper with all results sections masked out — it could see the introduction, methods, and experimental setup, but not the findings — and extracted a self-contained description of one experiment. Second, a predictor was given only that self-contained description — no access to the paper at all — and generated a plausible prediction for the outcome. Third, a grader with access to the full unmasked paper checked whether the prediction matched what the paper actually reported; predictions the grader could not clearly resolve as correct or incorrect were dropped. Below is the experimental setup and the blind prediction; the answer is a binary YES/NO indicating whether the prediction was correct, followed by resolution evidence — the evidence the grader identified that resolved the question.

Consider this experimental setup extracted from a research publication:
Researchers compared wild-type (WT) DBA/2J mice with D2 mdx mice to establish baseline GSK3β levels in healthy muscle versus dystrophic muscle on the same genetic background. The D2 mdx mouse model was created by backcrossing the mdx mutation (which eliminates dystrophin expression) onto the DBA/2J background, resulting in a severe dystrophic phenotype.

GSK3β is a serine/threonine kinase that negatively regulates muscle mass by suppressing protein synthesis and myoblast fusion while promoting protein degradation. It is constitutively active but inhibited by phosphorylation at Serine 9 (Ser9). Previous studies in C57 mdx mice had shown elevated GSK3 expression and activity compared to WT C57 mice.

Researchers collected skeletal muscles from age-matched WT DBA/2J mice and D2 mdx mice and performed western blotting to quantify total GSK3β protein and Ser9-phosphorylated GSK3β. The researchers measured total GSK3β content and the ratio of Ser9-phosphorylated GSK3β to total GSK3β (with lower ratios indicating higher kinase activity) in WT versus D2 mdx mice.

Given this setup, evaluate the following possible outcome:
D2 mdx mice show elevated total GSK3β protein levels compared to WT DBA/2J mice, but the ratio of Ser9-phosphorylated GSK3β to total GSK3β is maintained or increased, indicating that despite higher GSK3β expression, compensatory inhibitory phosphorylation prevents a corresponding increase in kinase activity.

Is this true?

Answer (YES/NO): NO